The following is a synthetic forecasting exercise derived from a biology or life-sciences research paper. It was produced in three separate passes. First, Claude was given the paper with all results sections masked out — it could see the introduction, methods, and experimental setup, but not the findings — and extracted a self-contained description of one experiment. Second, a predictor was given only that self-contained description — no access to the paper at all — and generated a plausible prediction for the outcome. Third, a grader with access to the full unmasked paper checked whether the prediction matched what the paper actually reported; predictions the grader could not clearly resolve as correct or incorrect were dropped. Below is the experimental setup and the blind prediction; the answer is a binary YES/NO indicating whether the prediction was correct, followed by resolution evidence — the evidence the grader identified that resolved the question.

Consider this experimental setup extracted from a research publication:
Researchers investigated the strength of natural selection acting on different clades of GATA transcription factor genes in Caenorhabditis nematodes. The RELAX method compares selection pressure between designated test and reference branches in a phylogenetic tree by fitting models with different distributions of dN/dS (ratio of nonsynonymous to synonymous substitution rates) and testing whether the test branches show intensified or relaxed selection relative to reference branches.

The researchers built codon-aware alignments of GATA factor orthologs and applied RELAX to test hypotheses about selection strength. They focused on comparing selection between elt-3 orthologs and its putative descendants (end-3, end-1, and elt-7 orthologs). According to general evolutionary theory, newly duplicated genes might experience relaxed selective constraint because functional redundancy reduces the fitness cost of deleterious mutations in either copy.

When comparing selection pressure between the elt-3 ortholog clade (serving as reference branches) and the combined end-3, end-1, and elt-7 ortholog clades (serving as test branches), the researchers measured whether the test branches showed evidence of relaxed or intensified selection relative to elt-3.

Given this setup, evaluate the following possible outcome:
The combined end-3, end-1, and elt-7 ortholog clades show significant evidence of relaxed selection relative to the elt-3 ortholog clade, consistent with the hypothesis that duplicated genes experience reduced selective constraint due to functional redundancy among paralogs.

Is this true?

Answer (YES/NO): YES